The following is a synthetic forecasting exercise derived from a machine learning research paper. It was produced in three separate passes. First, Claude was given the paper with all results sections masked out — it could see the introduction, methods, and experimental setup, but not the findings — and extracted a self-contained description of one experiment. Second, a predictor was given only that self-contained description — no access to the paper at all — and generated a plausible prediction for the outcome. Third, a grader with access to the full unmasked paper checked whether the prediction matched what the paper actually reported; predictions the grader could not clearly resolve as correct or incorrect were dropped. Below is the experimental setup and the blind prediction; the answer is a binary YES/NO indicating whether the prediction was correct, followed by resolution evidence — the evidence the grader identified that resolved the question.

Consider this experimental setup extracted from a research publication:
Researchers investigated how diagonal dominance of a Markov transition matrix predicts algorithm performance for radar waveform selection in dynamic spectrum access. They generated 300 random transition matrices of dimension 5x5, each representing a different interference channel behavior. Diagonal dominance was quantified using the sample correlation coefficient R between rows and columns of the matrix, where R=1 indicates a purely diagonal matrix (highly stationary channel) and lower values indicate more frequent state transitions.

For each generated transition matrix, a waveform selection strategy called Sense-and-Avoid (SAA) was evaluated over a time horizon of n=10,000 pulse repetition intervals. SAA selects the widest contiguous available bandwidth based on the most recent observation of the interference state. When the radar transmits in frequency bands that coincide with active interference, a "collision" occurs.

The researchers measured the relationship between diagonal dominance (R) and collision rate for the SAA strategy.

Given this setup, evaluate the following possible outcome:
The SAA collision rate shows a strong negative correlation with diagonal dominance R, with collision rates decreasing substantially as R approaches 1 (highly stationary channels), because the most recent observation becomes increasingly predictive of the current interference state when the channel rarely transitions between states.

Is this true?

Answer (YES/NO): YES